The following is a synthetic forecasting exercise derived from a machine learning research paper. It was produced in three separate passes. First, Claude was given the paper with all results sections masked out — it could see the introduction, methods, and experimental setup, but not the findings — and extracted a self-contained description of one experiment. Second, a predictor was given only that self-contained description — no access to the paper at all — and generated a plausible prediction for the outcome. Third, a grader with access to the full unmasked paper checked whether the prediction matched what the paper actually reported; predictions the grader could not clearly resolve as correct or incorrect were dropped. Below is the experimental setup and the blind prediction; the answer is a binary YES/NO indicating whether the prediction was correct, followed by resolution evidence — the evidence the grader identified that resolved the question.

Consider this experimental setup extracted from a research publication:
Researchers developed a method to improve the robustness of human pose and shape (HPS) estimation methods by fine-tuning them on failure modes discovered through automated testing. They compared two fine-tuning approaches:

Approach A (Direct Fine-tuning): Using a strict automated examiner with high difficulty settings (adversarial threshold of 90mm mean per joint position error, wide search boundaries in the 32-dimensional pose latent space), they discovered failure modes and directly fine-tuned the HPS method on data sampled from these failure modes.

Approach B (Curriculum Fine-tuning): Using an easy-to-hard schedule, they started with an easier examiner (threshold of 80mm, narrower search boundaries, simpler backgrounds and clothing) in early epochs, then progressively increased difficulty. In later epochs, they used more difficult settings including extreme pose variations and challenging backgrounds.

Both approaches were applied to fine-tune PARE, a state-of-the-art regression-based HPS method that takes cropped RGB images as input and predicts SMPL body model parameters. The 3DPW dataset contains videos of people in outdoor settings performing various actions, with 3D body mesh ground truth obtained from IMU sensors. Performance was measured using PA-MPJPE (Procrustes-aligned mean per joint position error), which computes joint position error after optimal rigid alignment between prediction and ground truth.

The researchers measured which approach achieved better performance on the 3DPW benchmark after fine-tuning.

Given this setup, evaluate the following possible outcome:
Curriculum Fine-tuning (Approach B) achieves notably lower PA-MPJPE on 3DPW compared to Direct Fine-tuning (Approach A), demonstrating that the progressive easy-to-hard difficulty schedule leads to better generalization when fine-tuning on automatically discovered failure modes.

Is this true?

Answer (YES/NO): NO